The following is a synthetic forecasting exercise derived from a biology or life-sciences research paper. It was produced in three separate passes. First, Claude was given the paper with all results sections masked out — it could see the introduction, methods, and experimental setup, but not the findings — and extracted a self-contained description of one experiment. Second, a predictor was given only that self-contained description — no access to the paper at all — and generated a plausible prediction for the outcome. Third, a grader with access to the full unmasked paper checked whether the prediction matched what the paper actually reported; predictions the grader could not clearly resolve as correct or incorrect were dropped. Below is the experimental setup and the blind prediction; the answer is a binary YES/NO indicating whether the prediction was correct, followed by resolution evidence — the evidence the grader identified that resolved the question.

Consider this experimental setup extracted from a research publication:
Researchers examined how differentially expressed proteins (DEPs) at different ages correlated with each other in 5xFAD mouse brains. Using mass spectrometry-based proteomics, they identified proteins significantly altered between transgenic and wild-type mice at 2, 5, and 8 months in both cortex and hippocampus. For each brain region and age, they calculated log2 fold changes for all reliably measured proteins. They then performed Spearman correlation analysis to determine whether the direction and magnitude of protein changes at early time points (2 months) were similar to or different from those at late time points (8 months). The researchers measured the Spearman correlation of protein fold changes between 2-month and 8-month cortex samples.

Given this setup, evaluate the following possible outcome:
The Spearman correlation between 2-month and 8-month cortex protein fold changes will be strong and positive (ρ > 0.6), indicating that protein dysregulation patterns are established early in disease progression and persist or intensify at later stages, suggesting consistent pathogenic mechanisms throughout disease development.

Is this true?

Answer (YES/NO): NO